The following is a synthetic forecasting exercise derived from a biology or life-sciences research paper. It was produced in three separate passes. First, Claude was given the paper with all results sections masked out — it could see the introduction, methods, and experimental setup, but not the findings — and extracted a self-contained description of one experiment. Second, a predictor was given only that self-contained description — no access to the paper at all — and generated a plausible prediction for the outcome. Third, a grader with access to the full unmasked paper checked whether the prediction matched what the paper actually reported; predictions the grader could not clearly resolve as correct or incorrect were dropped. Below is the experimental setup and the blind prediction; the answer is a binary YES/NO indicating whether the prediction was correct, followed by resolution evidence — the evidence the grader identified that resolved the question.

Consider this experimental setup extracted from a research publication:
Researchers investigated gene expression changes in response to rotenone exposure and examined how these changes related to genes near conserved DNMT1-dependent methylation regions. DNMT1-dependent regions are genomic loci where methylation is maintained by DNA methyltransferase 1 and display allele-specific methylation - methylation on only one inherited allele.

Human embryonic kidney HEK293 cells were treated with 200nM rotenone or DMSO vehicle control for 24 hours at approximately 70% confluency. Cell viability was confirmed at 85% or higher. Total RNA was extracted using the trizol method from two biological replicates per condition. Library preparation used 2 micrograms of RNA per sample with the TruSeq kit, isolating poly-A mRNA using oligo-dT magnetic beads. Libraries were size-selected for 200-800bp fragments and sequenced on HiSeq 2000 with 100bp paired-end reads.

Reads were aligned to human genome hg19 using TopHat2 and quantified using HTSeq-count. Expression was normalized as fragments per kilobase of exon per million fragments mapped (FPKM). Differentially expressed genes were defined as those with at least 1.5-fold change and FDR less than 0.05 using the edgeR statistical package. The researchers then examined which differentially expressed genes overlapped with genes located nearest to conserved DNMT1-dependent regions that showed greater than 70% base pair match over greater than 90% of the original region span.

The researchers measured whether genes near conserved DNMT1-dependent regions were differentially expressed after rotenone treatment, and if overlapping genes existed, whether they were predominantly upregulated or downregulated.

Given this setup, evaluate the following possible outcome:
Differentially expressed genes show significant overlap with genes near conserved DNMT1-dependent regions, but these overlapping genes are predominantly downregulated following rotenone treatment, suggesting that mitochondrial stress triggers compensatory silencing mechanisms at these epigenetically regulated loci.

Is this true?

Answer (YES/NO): NO